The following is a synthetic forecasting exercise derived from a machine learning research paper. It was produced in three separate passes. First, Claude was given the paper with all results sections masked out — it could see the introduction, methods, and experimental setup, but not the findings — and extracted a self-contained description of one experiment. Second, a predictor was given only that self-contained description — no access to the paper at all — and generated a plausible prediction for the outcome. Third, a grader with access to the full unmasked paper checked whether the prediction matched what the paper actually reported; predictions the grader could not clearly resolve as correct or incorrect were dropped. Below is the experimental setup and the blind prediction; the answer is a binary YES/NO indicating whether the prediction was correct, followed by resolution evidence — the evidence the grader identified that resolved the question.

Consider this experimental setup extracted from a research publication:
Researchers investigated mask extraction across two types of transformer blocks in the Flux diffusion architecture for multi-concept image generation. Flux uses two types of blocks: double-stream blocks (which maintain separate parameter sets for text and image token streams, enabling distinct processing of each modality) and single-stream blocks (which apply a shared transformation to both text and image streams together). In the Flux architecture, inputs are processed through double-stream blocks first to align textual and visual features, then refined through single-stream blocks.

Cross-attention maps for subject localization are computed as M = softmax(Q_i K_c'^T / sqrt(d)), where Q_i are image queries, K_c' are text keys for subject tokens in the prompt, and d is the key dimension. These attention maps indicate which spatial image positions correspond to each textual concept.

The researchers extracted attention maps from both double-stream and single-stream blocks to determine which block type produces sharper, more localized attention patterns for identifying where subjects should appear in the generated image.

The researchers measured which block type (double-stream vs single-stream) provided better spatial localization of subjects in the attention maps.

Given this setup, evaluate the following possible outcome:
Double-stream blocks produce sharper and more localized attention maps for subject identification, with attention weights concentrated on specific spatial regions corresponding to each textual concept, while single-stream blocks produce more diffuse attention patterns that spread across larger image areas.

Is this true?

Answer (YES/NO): YES